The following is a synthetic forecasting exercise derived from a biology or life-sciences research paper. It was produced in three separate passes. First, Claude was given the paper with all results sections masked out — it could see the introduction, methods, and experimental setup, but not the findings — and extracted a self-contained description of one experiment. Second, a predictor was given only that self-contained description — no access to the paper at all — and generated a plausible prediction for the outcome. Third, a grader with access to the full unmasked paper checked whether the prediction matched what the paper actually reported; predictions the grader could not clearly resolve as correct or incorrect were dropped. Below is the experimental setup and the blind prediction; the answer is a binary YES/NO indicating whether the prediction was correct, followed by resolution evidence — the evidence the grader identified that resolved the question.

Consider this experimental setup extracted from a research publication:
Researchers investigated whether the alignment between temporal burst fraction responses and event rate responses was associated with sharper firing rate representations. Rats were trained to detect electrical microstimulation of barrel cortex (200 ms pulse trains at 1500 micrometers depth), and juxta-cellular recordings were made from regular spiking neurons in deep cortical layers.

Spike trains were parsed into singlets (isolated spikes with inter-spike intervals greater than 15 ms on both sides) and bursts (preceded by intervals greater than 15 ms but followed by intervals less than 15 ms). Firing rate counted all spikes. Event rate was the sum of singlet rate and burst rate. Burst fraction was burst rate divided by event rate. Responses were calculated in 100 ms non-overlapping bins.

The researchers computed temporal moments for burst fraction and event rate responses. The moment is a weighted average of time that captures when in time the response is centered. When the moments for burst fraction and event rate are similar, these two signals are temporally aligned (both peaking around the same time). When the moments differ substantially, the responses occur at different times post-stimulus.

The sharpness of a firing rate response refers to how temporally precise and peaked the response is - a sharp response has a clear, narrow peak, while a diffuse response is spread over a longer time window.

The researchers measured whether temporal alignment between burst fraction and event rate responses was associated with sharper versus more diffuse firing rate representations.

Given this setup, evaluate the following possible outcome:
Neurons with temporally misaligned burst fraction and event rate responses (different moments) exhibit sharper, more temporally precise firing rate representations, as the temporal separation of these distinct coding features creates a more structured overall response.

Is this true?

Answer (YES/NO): NO